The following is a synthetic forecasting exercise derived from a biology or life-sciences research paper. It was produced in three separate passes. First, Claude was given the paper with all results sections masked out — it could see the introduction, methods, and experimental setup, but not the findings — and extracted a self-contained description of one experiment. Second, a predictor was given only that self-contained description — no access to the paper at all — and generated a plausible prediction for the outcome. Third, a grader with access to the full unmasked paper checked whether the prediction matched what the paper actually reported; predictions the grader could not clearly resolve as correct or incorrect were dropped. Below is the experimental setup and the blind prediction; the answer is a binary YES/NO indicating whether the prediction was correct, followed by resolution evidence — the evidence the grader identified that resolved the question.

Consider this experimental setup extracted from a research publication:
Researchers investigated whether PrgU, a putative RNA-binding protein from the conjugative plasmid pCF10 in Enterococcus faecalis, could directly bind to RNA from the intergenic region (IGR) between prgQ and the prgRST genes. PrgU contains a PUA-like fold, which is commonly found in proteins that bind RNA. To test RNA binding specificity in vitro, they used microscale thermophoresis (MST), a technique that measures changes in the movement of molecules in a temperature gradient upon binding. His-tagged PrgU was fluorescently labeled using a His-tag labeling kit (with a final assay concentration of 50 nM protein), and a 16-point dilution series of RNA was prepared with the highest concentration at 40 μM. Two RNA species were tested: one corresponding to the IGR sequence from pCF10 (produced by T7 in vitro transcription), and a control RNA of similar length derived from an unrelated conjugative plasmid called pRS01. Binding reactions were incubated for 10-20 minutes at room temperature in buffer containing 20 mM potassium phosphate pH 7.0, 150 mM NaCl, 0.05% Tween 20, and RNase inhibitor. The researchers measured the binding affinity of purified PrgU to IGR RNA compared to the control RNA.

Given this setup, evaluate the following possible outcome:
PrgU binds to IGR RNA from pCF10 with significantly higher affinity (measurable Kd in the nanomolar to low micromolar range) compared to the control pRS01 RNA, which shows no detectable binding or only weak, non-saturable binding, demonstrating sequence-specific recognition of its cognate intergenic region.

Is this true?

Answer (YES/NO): NO